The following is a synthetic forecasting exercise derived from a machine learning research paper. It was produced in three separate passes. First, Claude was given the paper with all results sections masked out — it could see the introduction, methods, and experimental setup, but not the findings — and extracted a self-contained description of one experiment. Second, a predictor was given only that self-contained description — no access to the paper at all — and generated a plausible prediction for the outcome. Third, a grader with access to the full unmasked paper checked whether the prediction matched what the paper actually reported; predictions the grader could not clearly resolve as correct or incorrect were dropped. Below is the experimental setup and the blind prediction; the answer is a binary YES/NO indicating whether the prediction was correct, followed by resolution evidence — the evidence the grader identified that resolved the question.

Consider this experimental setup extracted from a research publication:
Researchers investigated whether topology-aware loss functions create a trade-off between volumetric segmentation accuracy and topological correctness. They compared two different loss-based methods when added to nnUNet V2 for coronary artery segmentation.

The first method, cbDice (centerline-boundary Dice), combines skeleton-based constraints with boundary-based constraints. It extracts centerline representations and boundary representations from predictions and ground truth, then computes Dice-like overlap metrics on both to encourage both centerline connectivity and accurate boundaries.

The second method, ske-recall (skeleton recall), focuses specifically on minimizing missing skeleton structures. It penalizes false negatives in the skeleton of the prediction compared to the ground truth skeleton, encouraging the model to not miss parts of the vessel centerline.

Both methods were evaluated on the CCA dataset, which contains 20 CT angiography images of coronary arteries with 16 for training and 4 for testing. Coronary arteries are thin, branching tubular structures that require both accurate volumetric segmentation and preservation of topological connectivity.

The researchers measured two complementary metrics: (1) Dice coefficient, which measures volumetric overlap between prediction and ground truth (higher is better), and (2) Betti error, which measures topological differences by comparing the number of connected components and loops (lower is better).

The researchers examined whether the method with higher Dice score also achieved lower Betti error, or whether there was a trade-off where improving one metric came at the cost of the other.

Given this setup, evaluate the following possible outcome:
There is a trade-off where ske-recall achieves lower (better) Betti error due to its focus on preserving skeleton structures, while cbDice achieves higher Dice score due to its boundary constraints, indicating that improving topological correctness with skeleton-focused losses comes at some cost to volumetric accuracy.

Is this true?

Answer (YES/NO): NO